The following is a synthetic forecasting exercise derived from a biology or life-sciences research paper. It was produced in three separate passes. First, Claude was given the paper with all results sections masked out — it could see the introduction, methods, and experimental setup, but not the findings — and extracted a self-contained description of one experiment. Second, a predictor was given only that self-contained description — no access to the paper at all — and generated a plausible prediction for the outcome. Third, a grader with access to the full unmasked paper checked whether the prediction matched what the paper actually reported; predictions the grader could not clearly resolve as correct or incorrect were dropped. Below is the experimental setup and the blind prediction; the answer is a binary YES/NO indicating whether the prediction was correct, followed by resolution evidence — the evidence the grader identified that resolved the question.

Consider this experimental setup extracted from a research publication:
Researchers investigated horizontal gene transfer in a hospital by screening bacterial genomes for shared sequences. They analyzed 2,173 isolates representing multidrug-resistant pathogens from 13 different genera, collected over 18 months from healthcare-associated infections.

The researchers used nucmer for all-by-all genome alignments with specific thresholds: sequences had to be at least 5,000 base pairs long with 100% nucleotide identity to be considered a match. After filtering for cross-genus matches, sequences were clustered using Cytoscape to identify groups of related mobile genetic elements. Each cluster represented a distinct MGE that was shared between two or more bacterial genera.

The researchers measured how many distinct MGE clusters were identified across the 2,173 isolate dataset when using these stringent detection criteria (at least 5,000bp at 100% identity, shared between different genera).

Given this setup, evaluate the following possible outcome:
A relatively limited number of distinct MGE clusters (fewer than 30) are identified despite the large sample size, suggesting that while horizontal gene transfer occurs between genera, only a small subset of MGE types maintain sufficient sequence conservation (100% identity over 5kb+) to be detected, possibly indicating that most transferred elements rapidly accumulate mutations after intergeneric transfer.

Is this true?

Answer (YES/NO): NO